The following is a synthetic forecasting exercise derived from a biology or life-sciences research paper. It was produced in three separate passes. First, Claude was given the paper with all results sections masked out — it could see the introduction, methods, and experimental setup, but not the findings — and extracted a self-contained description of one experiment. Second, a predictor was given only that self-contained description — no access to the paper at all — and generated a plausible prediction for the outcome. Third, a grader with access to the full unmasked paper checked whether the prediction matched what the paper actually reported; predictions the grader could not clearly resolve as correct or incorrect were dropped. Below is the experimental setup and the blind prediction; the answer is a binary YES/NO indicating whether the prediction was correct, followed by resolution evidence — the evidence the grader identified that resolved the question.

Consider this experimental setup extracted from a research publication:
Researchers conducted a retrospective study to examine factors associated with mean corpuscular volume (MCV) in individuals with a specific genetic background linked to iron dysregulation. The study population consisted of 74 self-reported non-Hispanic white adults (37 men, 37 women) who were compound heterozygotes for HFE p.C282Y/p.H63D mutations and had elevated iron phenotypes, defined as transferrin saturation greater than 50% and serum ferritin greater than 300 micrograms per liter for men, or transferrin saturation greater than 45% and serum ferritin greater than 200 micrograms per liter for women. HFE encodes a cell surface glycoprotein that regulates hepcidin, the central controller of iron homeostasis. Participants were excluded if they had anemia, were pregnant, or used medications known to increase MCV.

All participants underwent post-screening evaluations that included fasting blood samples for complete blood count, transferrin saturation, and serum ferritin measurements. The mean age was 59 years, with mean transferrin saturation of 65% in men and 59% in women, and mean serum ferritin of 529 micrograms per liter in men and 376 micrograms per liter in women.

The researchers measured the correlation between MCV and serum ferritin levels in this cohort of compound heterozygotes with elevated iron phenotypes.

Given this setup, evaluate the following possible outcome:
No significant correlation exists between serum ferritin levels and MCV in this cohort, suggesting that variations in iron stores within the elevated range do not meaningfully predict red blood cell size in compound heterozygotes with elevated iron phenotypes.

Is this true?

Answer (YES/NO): YES